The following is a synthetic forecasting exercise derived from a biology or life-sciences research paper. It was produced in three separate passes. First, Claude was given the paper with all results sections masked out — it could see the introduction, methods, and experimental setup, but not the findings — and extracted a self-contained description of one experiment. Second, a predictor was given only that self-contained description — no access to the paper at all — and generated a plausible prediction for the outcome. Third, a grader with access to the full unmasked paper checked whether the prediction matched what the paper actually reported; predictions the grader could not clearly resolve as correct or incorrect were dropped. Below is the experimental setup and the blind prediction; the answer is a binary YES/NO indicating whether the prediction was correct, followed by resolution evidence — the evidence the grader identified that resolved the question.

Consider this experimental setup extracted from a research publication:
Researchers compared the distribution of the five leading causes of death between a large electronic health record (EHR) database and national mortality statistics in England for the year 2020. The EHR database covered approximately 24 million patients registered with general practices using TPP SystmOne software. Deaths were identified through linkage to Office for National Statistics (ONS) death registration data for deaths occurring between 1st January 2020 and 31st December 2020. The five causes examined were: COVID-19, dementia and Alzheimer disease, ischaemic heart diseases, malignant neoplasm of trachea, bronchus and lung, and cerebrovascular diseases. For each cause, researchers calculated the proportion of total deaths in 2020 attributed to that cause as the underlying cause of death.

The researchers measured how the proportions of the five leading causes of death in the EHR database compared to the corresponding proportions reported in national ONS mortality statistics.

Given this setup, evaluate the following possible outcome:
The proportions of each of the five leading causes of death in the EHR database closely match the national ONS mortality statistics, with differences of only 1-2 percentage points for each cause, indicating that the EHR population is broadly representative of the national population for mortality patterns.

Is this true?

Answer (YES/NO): YES